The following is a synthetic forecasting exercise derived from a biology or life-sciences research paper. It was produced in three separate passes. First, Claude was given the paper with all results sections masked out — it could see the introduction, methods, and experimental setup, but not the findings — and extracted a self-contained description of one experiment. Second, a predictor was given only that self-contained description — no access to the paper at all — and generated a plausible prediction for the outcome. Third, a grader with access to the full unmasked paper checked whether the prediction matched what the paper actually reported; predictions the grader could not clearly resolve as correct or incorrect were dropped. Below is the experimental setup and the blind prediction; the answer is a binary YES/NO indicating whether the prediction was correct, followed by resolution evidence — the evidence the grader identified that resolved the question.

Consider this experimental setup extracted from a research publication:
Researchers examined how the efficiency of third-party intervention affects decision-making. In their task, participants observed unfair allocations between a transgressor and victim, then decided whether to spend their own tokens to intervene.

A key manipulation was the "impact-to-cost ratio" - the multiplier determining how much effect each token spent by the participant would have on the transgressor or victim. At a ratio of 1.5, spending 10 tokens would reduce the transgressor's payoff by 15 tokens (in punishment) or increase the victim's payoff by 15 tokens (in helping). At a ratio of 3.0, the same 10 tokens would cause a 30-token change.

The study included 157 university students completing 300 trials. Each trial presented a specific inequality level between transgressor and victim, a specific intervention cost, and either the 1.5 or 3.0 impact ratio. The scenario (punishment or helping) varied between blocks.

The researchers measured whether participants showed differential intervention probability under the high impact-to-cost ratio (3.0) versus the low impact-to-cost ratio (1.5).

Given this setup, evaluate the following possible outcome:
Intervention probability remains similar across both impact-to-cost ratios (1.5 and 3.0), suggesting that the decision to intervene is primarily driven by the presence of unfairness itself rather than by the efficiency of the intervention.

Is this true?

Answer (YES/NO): NO